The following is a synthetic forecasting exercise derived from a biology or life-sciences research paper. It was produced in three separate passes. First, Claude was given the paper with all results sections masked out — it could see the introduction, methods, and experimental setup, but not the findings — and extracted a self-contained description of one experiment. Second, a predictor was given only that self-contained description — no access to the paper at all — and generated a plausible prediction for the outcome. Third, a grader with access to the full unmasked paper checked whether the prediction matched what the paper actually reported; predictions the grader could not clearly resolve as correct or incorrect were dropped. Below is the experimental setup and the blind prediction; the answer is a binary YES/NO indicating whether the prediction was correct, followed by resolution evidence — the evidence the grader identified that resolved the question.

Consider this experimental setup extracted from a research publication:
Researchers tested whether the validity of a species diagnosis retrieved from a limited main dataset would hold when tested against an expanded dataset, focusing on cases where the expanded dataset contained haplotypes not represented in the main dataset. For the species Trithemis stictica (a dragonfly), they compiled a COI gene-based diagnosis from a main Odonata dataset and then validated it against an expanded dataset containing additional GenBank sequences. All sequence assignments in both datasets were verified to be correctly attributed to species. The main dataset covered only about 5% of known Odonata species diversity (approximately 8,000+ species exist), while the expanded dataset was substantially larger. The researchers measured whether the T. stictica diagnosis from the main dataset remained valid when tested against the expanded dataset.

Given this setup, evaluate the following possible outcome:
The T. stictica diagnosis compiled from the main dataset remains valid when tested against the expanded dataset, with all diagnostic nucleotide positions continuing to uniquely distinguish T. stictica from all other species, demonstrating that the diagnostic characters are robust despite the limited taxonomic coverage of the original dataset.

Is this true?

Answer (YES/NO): NO